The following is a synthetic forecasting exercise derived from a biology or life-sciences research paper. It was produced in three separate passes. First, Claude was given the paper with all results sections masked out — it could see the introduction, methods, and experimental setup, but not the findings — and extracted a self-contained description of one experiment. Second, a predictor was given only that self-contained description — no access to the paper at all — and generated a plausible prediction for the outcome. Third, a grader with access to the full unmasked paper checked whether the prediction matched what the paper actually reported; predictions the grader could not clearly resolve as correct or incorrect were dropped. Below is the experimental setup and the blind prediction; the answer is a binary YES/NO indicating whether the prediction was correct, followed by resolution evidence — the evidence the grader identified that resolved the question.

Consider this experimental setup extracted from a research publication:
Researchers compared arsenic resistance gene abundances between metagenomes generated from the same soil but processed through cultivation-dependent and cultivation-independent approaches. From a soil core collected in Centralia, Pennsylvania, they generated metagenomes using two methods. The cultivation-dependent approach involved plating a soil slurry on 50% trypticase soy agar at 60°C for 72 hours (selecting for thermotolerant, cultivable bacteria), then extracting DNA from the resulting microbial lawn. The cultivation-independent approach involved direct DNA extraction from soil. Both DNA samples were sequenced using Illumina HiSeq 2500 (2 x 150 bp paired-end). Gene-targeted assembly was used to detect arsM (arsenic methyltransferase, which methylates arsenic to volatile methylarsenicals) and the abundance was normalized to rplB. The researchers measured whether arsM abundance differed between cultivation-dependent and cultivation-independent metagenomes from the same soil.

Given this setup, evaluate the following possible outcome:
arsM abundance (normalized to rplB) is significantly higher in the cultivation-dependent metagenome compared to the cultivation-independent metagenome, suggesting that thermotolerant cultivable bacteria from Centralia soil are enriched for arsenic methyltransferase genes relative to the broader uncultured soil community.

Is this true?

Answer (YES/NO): NO